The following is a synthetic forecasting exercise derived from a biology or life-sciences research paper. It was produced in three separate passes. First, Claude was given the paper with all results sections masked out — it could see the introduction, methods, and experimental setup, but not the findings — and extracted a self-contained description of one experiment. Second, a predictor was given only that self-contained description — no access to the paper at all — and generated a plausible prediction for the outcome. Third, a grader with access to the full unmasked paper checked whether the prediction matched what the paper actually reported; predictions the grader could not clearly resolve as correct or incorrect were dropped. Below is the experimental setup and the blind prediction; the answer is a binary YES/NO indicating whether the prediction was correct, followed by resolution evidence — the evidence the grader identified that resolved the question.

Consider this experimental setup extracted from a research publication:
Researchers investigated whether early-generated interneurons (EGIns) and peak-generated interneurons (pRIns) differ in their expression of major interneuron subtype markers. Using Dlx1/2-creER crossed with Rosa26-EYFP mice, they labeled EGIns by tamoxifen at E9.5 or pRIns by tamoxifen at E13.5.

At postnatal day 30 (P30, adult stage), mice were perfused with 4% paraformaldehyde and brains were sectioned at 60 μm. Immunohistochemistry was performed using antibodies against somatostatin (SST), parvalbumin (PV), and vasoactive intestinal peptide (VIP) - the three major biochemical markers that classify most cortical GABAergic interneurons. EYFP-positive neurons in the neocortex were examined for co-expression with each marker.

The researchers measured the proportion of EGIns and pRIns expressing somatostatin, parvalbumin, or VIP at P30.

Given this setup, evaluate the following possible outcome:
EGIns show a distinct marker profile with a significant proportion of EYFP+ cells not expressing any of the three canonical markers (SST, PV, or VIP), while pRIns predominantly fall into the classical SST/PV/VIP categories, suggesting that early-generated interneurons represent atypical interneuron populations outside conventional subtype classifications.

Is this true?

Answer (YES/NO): NO